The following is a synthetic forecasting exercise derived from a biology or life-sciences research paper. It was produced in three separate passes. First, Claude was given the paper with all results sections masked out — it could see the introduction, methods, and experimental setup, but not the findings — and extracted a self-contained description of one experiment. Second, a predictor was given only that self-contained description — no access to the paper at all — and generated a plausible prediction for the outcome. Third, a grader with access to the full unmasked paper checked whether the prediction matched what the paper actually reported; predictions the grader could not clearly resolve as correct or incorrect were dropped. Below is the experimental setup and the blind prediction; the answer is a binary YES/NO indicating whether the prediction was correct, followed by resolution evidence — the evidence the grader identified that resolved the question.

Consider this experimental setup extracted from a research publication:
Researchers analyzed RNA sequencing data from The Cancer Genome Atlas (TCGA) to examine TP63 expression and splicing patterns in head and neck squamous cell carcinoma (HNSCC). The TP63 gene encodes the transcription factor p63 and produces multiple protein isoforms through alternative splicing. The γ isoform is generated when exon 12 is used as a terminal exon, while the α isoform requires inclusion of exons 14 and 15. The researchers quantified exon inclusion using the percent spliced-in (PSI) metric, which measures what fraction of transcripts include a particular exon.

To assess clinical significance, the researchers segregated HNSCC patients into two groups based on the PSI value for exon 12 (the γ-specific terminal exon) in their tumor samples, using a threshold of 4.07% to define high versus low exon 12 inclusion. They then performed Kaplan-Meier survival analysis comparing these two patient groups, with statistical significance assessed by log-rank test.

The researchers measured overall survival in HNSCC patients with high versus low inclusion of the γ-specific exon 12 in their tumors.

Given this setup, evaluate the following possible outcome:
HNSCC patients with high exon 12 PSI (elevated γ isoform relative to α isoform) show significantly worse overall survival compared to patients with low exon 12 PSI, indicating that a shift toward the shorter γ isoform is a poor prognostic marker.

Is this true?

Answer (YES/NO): YES